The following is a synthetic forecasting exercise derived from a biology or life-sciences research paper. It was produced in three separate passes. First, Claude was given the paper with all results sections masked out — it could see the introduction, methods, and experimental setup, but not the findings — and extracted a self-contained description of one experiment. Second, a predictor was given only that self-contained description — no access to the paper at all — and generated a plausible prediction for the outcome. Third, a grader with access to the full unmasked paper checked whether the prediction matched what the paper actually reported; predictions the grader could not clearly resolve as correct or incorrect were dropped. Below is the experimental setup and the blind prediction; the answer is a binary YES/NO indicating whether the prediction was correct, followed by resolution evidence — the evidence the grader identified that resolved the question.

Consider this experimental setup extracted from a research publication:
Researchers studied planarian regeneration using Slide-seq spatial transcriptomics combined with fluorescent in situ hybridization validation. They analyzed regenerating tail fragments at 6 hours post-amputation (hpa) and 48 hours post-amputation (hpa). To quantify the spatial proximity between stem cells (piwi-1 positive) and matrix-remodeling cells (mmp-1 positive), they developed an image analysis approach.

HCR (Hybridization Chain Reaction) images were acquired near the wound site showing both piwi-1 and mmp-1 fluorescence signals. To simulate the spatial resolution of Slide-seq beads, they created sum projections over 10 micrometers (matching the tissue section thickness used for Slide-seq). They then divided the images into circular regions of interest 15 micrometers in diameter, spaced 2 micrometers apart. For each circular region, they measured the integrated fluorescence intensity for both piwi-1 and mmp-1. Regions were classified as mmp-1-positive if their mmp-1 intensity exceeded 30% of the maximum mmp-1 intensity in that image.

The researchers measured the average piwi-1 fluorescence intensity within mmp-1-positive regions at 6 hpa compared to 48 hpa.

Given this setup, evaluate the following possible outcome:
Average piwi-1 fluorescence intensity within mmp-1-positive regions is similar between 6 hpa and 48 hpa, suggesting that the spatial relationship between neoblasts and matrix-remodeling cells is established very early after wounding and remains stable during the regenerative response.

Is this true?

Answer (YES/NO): NO